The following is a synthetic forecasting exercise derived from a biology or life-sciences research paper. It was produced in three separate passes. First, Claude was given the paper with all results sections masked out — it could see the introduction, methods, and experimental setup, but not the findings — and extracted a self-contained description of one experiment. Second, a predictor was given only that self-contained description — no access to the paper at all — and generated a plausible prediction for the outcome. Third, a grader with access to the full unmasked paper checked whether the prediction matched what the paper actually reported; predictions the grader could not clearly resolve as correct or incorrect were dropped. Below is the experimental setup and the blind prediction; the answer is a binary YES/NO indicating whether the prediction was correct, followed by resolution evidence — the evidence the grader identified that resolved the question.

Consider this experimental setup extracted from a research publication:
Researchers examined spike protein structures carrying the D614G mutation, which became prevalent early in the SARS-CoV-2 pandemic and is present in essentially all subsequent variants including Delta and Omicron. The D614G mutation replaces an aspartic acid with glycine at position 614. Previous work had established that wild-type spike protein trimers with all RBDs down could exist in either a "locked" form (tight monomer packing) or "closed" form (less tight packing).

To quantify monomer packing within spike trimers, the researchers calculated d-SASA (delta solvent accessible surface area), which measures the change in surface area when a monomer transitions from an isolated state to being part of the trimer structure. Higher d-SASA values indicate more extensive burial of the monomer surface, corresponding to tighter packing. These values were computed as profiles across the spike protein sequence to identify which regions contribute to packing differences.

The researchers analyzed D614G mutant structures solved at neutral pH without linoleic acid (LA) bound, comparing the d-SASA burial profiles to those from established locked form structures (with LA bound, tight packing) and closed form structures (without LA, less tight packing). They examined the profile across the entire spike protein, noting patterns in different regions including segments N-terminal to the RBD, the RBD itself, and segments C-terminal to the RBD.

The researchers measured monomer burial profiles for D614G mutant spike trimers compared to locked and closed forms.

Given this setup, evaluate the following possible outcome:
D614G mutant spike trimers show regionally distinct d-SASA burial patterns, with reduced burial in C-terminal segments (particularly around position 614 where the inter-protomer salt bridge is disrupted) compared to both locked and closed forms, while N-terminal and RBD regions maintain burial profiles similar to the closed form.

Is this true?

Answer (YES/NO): NO